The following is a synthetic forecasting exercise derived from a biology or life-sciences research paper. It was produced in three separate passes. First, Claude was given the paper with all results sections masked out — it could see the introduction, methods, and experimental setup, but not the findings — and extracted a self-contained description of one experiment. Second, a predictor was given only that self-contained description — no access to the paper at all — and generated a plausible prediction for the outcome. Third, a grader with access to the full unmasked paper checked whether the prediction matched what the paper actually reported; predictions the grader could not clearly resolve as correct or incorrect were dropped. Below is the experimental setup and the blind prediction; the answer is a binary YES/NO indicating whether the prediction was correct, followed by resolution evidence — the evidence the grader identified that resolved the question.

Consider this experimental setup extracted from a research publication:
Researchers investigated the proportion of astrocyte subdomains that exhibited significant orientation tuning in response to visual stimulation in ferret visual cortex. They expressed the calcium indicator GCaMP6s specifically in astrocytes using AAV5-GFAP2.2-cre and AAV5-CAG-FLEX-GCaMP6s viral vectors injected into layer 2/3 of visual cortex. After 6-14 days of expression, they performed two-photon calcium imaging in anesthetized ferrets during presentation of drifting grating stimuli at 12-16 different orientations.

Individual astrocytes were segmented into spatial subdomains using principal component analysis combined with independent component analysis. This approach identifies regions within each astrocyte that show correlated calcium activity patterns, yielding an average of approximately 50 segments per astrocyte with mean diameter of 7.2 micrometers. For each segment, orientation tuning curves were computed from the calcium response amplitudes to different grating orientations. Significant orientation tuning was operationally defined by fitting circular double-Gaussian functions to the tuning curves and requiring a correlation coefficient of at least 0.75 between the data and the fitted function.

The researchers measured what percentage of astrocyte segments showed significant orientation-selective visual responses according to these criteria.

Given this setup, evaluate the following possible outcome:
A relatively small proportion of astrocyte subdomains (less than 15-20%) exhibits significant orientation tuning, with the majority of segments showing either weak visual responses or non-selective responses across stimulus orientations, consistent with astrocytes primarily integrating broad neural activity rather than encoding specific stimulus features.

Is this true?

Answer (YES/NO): NO